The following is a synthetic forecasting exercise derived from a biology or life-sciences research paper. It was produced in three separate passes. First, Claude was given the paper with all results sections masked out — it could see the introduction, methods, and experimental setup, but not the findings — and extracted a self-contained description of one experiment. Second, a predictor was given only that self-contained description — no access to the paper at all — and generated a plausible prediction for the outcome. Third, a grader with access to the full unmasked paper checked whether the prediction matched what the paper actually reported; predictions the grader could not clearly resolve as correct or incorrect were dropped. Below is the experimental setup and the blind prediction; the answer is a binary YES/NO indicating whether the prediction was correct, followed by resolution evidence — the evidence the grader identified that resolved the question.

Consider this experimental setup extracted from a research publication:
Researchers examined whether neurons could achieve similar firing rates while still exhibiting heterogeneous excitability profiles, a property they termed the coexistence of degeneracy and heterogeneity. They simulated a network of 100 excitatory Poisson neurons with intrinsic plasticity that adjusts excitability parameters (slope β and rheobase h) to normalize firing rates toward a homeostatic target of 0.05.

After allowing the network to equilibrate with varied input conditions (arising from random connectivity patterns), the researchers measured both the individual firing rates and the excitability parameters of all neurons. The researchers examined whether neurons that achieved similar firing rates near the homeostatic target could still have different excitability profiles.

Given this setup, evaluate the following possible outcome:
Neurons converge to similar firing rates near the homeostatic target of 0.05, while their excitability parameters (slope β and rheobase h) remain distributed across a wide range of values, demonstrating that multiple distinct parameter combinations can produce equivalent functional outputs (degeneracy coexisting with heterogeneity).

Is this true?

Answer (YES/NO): YES